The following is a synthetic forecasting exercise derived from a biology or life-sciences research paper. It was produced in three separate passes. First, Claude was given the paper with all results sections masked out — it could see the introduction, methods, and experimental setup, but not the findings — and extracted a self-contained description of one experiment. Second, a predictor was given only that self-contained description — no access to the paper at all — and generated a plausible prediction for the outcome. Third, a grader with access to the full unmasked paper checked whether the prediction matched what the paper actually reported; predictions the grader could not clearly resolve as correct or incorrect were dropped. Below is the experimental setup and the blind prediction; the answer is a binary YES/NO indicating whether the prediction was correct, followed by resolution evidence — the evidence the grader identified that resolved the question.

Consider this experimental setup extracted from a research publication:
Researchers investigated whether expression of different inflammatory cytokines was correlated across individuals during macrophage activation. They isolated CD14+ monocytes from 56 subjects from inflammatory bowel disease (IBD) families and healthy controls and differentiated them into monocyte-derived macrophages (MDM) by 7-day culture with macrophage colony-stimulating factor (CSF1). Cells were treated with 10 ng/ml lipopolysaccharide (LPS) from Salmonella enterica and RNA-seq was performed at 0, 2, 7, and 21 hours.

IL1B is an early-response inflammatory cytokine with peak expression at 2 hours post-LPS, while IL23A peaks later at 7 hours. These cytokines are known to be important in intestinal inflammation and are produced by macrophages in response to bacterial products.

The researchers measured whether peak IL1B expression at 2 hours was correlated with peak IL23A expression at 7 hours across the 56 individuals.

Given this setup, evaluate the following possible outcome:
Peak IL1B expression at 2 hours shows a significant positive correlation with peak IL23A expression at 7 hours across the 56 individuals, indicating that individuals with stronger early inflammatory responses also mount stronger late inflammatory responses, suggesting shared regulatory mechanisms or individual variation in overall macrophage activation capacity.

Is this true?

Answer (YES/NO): YES